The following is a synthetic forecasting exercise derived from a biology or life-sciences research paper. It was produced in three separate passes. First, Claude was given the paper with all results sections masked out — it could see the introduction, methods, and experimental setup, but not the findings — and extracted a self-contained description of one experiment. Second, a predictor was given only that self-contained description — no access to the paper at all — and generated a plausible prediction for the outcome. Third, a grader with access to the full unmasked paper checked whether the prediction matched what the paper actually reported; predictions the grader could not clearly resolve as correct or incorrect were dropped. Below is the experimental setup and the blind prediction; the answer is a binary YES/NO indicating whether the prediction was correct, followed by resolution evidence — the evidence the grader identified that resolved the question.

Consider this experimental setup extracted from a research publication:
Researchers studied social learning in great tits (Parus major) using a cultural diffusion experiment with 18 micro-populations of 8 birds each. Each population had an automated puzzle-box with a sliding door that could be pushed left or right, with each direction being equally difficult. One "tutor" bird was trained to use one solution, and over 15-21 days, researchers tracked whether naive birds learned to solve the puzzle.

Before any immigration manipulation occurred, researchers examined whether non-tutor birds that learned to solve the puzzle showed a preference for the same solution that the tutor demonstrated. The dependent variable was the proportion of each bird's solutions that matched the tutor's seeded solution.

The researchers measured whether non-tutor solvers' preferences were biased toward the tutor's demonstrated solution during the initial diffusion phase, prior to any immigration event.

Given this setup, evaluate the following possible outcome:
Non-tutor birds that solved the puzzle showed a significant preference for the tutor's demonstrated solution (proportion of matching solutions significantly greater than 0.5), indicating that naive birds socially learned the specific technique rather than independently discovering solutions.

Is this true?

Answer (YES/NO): YES